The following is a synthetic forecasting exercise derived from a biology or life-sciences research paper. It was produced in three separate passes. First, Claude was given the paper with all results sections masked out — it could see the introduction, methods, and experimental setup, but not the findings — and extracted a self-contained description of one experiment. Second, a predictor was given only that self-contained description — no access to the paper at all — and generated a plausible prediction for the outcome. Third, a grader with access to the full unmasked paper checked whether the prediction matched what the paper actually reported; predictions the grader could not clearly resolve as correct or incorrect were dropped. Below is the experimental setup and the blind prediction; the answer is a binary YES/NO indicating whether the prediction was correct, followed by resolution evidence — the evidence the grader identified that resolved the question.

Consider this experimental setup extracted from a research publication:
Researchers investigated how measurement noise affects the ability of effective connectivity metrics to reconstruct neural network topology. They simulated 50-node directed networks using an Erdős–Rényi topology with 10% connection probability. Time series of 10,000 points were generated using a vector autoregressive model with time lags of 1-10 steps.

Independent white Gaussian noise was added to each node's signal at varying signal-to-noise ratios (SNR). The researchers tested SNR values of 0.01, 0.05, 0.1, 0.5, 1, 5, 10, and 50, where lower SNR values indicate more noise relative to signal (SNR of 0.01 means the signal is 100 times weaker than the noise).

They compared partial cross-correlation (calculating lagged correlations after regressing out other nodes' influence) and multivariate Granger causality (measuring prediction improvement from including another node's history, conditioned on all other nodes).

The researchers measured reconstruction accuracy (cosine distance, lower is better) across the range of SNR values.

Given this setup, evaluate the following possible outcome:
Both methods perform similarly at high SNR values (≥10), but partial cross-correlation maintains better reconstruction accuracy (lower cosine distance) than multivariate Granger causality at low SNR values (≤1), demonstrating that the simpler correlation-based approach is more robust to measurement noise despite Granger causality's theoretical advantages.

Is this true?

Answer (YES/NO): NO